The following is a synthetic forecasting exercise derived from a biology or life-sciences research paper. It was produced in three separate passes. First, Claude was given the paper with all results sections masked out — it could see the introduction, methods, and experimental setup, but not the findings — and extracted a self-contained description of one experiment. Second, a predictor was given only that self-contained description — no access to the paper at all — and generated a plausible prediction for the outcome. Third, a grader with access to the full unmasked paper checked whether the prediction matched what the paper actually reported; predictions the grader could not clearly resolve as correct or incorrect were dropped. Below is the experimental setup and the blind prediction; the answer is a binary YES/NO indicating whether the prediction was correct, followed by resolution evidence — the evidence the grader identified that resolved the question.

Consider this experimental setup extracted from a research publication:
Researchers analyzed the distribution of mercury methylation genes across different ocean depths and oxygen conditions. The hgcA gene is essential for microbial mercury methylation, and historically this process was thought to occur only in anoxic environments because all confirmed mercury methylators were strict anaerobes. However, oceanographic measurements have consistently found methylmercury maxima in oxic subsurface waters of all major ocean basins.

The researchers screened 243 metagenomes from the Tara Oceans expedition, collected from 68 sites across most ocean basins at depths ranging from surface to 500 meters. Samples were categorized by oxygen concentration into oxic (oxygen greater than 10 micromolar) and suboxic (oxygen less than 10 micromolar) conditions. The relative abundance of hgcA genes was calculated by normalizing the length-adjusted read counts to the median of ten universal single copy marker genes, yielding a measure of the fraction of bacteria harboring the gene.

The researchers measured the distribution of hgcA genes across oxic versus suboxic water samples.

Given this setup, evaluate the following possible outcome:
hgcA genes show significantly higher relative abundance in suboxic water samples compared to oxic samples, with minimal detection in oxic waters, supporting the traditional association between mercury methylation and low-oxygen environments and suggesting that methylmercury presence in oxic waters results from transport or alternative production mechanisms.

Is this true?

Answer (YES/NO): NO